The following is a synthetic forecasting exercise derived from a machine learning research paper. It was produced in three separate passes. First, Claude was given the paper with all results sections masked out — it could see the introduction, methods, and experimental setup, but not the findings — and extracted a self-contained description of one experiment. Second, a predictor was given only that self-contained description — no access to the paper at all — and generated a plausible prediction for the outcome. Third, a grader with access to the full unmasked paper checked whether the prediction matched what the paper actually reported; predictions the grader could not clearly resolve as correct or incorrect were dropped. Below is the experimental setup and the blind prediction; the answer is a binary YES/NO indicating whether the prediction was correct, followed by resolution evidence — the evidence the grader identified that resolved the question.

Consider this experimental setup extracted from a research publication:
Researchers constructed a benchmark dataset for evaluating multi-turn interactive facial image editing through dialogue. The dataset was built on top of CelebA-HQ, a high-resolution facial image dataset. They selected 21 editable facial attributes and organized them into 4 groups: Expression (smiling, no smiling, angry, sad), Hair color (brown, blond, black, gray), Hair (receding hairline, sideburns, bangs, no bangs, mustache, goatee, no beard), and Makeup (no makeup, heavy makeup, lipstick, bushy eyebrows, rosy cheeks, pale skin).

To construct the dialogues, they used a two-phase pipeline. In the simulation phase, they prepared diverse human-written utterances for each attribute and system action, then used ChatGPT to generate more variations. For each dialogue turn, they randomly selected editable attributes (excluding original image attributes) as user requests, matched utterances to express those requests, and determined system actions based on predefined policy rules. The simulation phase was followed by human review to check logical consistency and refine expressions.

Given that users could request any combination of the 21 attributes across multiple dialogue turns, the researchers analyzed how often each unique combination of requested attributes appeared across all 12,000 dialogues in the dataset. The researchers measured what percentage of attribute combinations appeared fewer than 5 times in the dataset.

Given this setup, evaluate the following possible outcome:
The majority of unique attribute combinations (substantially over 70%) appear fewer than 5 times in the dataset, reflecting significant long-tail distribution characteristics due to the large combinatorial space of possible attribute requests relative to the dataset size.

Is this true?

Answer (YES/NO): YES